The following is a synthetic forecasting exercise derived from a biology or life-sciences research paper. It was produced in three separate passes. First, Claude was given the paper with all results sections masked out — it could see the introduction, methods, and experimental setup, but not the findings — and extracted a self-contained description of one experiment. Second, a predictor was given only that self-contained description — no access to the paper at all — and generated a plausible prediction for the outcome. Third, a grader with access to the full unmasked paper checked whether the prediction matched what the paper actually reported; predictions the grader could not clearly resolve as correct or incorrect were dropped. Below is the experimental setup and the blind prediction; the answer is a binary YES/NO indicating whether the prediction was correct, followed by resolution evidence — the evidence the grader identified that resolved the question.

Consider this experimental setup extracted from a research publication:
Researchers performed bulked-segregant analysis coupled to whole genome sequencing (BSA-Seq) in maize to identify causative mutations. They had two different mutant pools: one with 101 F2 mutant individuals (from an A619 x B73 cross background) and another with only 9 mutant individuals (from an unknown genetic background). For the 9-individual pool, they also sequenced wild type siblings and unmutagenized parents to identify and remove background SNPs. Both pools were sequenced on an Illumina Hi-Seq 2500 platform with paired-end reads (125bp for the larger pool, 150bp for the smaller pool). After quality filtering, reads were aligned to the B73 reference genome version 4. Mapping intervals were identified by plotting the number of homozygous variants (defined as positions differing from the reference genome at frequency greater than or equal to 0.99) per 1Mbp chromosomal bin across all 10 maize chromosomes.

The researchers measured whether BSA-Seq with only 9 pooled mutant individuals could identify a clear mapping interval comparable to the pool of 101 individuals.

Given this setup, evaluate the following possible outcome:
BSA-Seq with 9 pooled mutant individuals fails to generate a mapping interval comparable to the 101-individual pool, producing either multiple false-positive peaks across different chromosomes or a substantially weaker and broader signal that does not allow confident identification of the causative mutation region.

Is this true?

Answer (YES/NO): NO